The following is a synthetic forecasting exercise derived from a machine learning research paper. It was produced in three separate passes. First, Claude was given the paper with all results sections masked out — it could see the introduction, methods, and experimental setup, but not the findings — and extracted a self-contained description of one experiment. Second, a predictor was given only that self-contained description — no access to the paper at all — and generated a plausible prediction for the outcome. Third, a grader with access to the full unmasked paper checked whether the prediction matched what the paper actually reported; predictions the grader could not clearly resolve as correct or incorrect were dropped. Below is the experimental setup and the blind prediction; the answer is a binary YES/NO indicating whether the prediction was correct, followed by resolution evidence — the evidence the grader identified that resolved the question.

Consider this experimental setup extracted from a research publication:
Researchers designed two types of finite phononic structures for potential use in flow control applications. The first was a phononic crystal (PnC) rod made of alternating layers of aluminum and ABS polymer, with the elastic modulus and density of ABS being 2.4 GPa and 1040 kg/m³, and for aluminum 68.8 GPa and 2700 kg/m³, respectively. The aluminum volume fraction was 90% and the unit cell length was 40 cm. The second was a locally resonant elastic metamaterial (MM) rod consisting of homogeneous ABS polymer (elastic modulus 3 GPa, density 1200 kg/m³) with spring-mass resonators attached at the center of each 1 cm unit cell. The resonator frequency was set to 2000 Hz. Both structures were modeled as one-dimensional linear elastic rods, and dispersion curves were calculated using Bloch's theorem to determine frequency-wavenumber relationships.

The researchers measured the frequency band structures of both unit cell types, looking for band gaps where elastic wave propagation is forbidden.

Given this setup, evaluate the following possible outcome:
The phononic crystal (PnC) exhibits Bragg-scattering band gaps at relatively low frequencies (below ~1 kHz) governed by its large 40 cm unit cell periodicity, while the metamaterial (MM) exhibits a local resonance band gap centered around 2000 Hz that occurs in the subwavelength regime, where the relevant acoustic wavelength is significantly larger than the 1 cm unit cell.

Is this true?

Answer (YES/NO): NO